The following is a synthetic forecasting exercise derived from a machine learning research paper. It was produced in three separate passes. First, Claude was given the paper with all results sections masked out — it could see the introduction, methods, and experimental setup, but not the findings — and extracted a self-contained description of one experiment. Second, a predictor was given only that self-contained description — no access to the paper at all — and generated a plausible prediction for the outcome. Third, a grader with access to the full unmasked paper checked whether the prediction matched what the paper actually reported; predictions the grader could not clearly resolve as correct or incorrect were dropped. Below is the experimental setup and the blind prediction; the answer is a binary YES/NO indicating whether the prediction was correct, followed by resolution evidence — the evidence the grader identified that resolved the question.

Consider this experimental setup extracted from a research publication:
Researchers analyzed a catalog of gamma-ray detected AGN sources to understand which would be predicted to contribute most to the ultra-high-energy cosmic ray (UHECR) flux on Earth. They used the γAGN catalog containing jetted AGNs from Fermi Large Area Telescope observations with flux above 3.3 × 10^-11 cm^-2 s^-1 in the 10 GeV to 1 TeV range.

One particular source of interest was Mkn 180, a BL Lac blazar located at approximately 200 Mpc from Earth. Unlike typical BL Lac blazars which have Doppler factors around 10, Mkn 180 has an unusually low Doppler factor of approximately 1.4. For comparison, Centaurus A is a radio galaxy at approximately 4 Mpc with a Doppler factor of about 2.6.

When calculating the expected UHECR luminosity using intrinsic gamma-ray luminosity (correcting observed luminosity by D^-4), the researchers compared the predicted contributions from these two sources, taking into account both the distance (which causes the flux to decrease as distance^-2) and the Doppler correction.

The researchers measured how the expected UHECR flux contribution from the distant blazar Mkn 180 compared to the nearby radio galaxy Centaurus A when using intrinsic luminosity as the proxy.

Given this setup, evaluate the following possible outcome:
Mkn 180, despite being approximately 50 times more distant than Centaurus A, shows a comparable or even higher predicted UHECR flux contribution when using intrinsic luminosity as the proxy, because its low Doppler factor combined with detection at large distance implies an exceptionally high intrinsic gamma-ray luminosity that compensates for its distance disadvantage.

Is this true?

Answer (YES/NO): YES